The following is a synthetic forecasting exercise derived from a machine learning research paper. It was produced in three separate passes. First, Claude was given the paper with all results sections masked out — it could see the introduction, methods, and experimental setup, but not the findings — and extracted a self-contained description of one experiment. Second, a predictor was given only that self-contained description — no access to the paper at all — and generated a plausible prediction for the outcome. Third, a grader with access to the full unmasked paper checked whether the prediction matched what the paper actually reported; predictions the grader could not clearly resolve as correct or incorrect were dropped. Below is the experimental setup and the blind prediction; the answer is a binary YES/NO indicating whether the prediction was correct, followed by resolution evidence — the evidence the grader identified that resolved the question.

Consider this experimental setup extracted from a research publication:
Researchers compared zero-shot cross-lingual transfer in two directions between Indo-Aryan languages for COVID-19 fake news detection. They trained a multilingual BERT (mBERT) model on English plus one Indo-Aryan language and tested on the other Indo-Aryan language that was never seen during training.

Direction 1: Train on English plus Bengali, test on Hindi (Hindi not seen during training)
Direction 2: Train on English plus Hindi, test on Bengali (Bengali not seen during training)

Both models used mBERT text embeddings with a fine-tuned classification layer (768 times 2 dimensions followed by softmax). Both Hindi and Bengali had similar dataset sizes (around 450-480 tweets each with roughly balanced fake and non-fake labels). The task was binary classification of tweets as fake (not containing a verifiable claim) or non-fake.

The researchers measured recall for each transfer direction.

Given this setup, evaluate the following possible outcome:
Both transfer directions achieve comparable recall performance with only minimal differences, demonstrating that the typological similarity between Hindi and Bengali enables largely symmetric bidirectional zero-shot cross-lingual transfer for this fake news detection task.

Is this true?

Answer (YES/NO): NO